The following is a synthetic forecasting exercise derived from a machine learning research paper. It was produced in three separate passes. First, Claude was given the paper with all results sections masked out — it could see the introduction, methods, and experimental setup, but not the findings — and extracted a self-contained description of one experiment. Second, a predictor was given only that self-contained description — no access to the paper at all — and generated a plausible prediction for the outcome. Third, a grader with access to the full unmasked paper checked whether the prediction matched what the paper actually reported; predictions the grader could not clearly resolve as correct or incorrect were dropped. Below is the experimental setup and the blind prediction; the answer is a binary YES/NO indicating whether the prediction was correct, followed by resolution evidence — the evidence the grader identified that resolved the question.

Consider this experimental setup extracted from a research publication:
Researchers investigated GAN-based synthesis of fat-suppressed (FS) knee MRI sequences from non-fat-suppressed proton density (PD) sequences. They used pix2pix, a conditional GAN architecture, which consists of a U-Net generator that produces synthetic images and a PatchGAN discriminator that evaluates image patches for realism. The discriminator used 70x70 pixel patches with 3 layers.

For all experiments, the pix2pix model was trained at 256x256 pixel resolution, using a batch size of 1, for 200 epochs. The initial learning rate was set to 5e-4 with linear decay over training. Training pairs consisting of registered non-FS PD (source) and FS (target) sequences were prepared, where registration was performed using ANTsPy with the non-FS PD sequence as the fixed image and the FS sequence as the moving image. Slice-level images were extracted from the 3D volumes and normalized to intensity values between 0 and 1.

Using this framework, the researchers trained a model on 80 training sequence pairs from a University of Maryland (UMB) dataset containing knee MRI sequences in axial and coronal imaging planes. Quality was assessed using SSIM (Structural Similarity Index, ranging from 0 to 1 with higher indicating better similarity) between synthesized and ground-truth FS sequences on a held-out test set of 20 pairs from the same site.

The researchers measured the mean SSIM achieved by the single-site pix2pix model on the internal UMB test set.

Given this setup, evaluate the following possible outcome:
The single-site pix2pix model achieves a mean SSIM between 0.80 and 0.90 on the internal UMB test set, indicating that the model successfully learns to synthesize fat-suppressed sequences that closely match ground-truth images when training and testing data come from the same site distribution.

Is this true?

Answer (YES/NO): NO